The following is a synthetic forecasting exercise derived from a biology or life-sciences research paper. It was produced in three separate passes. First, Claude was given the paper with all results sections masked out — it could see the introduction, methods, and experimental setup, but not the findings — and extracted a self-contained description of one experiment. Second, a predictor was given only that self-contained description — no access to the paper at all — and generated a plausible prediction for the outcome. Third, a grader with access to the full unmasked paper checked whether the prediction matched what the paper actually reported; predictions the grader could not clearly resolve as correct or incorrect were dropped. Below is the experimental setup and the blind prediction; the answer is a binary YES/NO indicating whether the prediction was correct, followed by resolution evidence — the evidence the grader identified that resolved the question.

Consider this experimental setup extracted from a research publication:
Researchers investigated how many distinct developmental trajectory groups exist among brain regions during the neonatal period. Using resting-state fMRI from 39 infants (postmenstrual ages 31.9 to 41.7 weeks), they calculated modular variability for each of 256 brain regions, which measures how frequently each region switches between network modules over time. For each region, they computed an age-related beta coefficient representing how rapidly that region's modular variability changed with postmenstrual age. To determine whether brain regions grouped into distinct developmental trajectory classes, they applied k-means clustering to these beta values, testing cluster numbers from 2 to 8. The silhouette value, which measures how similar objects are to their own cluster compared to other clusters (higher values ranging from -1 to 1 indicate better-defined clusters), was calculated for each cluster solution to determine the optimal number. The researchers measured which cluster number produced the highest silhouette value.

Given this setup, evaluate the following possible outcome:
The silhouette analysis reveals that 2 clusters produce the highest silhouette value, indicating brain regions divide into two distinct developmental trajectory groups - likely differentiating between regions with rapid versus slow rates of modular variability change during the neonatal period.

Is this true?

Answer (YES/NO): YES